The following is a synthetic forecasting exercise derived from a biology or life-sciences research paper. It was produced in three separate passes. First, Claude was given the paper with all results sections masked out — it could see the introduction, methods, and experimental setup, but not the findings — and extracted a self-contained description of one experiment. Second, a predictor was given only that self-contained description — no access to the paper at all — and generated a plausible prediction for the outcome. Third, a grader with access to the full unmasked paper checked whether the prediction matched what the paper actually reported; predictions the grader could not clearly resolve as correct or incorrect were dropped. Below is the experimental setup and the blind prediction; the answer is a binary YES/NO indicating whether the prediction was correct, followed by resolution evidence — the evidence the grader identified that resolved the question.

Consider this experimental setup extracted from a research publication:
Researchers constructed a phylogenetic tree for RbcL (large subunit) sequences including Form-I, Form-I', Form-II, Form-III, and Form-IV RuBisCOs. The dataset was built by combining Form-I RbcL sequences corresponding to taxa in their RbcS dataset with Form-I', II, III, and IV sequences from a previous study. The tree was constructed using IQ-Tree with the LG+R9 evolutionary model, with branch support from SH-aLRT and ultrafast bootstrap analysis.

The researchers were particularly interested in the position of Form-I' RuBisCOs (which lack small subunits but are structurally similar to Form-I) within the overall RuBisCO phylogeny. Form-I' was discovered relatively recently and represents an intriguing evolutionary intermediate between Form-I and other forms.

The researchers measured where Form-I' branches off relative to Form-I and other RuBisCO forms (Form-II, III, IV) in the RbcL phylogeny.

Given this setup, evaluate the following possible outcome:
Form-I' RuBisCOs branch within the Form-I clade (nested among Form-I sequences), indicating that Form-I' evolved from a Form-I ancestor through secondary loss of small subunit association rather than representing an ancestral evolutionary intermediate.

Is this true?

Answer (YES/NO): NO